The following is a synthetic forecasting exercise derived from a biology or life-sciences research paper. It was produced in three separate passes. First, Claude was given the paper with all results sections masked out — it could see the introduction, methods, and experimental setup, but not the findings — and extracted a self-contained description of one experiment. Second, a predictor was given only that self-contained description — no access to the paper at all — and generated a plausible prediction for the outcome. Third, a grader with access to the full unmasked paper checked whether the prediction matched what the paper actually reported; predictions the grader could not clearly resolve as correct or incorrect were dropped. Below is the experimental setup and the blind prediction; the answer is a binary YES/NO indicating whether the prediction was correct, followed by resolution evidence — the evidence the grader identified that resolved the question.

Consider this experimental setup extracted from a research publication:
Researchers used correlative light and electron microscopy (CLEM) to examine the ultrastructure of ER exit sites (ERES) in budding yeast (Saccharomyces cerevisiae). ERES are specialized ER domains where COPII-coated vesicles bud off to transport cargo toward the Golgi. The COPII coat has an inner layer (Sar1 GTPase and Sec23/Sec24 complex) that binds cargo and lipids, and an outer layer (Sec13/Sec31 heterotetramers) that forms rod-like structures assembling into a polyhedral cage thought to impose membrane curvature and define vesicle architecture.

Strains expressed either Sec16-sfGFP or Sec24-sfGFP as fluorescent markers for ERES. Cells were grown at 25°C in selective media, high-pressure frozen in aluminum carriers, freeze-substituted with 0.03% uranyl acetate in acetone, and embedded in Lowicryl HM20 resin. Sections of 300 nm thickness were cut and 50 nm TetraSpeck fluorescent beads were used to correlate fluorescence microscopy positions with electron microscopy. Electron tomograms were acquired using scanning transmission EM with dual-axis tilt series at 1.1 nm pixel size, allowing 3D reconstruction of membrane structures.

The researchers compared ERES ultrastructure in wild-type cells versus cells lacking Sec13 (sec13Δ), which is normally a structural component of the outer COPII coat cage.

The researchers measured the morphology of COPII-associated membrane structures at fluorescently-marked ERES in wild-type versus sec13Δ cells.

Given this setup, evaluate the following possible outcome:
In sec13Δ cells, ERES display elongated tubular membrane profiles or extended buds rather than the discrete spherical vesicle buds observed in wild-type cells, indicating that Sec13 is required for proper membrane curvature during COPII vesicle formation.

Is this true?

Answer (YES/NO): NO